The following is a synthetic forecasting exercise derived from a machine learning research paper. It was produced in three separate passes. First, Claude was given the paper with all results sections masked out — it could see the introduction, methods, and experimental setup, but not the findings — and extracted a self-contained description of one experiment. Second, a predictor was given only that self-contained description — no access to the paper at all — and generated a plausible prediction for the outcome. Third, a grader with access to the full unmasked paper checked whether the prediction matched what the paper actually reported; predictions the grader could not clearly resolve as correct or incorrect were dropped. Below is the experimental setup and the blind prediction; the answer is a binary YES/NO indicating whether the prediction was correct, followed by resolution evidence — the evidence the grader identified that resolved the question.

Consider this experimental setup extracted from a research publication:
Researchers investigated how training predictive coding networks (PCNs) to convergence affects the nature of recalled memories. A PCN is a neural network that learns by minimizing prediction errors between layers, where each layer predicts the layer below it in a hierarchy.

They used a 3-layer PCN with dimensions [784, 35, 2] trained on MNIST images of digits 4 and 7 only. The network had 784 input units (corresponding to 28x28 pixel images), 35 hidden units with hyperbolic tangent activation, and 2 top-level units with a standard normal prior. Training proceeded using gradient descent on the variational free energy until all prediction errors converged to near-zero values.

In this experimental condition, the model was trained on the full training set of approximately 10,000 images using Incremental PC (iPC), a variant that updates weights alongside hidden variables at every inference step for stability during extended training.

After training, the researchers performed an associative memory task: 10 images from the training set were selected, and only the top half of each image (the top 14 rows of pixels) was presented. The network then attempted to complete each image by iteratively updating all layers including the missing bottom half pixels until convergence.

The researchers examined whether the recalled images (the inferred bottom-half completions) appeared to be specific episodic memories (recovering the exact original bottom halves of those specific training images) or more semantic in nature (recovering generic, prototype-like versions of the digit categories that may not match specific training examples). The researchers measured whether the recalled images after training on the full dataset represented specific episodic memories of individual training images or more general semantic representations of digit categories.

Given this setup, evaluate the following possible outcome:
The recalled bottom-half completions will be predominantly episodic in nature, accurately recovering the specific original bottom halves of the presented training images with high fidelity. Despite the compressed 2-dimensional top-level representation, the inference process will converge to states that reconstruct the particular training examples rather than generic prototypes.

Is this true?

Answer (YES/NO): NO